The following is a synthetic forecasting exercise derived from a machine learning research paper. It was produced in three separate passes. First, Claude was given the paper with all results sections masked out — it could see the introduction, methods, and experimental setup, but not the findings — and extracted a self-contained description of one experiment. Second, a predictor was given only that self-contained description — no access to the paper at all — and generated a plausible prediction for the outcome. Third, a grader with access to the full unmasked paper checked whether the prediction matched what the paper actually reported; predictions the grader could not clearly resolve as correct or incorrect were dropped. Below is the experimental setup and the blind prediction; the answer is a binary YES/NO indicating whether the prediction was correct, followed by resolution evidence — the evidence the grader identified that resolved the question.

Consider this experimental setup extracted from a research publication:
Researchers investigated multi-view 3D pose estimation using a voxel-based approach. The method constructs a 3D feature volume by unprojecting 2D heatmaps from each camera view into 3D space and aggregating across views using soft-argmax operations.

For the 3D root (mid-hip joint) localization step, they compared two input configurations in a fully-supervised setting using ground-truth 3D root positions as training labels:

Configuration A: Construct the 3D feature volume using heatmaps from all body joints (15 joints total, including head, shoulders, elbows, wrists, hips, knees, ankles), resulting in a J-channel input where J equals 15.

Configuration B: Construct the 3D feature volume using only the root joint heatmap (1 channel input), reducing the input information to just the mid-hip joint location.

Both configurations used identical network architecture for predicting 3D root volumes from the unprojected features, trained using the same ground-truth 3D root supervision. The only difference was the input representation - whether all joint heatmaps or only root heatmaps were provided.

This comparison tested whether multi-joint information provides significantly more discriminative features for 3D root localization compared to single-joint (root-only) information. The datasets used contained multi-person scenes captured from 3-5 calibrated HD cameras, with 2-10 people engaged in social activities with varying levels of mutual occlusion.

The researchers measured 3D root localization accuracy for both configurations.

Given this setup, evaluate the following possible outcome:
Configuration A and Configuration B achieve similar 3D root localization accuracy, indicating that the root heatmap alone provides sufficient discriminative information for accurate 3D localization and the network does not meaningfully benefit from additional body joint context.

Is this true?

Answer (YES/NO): YES